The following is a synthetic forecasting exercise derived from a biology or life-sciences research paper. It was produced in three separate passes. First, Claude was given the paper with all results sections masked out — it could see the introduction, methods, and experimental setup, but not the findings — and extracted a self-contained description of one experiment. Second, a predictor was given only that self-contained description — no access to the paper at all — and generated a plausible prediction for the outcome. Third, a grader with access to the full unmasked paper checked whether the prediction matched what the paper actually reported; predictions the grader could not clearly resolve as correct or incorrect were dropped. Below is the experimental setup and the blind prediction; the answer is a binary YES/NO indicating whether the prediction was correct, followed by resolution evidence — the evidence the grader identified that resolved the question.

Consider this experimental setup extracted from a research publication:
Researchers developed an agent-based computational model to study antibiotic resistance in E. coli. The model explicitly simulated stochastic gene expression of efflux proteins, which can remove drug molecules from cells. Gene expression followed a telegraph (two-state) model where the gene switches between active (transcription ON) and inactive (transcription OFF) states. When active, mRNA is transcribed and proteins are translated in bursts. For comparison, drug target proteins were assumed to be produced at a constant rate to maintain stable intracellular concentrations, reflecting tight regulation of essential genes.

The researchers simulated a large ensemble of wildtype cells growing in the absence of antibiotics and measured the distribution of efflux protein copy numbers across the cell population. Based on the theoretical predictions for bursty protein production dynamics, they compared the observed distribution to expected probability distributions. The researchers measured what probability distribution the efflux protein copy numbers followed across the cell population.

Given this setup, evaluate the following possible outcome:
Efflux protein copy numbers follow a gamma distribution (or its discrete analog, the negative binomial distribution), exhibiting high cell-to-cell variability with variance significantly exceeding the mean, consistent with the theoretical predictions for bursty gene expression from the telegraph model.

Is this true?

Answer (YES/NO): YES